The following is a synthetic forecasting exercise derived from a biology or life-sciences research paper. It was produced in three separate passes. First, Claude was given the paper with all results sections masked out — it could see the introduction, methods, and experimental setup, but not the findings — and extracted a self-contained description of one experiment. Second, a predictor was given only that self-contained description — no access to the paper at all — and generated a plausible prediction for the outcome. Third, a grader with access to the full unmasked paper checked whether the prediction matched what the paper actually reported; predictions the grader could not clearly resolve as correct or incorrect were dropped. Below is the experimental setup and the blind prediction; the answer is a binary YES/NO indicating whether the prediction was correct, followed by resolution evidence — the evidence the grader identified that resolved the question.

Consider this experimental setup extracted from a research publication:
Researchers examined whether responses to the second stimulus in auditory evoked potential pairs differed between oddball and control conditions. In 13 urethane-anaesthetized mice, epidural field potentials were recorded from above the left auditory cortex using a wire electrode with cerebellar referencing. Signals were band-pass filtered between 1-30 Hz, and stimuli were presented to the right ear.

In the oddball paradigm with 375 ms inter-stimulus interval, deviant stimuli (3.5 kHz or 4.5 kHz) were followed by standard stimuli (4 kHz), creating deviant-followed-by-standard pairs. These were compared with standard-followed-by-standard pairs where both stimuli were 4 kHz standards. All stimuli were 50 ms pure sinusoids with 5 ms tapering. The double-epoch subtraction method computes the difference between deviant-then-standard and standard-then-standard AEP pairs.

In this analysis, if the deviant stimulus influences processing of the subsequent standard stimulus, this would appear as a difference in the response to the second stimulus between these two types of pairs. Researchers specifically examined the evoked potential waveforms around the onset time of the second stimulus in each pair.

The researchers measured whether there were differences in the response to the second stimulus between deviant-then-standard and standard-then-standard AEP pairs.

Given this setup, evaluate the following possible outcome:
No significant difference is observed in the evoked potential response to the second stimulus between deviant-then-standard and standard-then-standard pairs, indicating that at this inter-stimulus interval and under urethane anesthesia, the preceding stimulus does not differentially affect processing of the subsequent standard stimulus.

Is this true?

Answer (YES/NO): NO